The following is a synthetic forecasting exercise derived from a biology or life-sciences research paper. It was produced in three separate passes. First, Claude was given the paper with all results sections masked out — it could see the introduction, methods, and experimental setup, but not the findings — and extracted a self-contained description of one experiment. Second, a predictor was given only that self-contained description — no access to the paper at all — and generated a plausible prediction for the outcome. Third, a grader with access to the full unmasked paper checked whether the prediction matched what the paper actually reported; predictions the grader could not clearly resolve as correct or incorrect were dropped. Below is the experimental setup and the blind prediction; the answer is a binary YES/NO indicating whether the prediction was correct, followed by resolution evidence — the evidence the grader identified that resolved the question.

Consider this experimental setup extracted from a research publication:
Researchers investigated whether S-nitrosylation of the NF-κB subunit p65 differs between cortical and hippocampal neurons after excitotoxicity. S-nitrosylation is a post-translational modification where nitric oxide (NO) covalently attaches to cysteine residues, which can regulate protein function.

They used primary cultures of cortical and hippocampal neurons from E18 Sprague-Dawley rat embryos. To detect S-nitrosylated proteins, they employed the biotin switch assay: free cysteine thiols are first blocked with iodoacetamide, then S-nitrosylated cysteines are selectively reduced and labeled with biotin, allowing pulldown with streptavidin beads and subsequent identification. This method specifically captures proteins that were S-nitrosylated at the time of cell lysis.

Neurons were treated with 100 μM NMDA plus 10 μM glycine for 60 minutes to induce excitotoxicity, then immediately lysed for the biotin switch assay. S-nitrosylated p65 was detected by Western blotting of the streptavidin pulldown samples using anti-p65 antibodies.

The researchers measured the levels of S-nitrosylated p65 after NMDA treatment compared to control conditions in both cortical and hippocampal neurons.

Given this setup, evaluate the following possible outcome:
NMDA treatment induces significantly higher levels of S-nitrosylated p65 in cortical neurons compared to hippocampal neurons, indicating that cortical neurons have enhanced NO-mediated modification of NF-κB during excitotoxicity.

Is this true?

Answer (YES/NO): YES